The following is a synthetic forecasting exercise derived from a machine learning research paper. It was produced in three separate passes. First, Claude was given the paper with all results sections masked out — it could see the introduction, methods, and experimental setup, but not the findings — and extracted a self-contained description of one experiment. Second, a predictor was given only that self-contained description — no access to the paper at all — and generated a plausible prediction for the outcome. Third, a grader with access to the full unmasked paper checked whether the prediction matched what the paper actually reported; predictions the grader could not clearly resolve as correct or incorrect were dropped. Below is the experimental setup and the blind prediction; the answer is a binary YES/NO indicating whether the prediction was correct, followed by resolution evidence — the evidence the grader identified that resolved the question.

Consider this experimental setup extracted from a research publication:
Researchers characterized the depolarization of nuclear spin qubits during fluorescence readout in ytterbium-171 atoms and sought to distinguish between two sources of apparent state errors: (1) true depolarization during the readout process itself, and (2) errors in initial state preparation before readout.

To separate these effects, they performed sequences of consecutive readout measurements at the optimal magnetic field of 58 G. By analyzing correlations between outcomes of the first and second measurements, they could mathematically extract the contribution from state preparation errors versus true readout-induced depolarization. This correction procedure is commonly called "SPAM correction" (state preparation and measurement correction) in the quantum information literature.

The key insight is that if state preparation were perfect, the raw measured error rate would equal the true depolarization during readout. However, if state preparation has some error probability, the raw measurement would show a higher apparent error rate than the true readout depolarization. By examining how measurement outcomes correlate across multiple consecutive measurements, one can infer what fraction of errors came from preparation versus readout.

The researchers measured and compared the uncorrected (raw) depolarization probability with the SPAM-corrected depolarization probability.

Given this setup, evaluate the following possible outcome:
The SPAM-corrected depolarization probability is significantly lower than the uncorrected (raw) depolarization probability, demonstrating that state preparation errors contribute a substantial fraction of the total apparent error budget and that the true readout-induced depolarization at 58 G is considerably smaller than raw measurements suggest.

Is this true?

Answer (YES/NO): YES